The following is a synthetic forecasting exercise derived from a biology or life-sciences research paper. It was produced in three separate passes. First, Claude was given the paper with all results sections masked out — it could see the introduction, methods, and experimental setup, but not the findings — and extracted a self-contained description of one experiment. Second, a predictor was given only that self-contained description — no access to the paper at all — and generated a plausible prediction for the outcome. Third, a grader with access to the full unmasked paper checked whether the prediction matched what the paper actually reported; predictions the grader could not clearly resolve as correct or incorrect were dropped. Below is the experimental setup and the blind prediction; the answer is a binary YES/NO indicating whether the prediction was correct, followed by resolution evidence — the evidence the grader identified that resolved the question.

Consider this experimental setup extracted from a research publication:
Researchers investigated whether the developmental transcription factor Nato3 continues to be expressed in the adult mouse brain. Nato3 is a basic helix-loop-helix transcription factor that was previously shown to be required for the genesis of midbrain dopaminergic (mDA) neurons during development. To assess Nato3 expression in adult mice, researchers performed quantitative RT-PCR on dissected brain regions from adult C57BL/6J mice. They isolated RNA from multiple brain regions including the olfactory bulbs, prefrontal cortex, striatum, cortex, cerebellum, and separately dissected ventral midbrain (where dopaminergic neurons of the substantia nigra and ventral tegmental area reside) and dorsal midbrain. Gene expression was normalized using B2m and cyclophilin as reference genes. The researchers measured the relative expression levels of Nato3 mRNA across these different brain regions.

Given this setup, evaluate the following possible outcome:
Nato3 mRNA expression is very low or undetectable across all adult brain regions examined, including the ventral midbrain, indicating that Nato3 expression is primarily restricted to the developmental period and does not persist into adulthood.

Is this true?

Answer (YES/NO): NO